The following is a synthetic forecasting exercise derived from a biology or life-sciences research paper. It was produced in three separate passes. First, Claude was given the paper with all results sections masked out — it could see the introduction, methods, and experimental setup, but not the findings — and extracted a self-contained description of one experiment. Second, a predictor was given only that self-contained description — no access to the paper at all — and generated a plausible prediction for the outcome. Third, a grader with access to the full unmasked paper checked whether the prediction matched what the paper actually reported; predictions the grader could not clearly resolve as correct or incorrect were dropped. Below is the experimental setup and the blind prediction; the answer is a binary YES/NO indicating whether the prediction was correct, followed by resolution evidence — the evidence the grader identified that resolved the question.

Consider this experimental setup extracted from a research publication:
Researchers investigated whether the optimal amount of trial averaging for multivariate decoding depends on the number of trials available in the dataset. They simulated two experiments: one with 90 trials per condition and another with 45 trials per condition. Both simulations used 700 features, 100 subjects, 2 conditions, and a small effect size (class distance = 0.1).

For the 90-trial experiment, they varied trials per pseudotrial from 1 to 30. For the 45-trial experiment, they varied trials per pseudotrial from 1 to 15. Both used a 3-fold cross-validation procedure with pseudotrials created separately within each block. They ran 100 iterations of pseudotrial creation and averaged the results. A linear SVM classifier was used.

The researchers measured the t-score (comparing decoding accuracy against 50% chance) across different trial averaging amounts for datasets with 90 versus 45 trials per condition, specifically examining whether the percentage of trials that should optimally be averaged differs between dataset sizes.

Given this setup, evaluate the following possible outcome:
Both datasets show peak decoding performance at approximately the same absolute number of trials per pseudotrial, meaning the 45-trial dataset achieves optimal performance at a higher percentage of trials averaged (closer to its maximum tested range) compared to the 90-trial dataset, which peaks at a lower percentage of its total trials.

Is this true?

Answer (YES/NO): NO